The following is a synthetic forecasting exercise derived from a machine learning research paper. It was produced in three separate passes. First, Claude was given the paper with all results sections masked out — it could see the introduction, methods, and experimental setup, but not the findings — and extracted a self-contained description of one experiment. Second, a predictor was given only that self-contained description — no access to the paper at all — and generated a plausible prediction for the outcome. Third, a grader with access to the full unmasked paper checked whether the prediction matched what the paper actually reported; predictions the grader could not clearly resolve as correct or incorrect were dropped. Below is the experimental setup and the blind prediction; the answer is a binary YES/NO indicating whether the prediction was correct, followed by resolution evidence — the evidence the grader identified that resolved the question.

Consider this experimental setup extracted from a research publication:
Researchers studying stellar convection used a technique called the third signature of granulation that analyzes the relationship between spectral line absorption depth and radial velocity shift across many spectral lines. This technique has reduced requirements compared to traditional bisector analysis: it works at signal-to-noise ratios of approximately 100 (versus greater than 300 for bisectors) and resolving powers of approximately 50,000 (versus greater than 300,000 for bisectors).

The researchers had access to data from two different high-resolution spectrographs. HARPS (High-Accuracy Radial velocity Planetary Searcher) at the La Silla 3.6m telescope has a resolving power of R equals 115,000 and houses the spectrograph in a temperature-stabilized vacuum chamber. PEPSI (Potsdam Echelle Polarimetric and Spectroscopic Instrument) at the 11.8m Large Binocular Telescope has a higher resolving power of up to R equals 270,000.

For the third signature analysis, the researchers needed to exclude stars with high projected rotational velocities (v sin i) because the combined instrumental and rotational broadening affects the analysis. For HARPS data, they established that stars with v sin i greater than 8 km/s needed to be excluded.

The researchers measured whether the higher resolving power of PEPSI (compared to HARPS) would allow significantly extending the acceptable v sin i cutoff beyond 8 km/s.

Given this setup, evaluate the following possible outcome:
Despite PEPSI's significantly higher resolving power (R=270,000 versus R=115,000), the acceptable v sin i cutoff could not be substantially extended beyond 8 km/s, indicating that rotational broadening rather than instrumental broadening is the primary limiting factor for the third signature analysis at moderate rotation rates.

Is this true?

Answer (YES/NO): YES